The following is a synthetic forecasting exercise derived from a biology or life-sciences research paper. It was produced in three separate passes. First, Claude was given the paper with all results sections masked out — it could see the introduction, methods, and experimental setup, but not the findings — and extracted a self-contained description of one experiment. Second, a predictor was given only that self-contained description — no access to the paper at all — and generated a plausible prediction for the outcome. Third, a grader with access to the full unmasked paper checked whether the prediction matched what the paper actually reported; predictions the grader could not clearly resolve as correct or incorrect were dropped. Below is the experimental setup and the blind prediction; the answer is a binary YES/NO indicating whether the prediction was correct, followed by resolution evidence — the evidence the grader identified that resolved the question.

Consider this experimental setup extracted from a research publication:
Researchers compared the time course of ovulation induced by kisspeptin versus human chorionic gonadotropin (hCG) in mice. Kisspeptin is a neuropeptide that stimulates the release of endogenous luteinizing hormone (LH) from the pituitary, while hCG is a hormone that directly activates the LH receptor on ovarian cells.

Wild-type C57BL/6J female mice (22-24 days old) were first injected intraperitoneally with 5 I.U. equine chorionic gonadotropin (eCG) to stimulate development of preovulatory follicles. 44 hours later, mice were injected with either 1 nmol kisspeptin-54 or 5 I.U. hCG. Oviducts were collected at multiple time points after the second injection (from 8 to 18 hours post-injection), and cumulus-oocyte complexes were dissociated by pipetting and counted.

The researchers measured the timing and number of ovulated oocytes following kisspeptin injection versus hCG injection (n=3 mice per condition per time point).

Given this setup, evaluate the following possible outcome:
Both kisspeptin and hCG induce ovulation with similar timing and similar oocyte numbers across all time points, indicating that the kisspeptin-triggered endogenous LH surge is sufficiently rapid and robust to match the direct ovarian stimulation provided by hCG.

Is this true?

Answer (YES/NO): YES